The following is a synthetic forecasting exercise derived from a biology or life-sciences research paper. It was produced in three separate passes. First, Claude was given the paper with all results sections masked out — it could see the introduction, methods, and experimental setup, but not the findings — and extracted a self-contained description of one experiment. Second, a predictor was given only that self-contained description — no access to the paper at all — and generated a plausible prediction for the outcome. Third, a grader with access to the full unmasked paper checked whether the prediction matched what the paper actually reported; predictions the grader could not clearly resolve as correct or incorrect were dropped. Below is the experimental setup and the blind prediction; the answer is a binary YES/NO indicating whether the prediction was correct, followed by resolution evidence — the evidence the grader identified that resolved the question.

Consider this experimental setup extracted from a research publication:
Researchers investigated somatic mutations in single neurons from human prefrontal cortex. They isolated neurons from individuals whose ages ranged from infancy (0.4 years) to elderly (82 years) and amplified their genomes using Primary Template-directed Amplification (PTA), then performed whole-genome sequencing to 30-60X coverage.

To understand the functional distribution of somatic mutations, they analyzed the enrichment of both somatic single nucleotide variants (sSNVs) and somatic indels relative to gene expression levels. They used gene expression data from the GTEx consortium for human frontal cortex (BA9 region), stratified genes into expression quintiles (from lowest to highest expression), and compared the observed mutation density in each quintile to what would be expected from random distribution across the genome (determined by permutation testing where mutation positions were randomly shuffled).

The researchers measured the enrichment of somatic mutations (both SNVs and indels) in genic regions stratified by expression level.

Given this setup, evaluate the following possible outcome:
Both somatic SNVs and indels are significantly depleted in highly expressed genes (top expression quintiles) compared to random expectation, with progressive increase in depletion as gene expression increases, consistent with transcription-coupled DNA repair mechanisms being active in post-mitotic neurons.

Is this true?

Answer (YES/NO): NO